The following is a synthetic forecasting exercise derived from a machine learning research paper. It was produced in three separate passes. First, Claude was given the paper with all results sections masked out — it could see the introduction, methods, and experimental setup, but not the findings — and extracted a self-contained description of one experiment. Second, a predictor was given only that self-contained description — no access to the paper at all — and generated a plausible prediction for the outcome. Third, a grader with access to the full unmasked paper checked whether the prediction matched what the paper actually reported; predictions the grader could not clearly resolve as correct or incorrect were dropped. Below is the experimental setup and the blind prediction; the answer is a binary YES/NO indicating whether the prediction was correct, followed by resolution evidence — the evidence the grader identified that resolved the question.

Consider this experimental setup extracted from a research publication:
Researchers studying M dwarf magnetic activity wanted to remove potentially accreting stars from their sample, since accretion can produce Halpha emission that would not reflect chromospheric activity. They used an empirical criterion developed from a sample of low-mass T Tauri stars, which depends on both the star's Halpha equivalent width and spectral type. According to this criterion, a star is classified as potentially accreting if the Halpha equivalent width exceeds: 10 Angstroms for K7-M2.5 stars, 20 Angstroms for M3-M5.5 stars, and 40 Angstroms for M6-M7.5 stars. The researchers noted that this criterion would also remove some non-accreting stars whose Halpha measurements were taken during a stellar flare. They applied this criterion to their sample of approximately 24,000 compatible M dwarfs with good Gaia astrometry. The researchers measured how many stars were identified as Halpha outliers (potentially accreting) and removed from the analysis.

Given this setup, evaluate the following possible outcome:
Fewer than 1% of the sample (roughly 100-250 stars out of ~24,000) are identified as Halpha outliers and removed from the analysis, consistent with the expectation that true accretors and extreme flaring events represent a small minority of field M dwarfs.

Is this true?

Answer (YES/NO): NO